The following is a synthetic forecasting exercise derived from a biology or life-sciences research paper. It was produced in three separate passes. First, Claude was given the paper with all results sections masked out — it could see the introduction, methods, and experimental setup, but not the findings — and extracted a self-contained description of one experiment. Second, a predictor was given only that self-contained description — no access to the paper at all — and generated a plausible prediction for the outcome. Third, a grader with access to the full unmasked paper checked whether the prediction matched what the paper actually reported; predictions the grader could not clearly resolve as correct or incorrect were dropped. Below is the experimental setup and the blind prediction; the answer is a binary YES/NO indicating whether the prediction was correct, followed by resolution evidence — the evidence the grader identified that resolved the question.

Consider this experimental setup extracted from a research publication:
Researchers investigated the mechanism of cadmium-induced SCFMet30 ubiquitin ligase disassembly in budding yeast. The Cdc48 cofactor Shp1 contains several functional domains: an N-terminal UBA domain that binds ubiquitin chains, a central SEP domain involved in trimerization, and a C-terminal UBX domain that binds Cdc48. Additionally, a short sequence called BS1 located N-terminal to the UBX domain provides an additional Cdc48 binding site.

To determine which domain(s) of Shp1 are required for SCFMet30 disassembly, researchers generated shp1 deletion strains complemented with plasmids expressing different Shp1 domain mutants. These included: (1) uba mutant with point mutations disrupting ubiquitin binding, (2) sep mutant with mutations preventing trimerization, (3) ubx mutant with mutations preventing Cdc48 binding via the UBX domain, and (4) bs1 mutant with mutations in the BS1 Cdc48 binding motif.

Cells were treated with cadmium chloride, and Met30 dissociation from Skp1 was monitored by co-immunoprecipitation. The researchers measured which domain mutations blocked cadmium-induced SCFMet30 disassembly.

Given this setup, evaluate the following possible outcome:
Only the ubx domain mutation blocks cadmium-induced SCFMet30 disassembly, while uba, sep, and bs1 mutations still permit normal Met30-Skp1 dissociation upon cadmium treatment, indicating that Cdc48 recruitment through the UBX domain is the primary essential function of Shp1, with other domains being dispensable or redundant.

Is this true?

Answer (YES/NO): NO